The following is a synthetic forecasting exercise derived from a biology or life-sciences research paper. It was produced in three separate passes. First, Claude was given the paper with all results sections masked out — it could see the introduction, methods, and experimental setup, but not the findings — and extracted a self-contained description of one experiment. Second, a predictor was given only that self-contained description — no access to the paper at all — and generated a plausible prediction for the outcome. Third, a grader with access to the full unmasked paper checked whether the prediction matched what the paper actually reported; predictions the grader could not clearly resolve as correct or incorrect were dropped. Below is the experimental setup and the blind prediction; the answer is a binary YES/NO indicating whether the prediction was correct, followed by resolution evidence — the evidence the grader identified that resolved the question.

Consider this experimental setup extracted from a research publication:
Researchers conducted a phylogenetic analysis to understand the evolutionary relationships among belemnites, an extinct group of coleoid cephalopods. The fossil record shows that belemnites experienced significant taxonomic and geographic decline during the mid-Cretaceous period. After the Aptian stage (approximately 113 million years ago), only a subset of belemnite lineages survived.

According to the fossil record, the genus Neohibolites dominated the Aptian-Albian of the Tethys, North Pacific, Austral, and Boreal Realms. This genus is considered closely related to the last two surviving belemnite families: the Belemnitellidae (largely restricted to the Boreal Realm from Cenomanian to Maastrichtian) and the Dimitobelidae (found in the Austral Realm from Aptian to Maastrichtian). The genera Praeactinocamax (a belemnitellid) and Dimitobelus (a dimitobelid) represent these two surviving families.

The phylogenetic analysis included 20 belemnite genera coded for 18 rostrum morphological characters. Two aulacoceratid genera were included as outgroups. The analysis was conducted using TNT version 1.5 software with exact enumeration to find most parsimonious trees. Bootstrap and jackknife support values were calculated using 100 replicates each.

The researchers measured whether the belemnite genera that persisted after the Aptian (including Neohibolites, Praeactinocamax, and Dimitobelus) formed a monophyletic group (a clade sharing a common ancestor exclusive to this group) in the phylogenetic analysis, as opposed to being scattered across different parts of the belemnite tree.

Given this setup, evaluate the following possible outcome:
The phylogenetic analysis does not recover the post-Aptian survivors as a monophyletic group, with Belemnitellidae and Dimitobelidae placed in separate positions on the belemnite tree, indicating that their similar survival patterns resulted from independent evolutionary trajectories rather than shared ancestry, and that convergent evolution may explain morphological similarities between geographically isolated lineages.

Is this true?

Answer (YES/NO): NO